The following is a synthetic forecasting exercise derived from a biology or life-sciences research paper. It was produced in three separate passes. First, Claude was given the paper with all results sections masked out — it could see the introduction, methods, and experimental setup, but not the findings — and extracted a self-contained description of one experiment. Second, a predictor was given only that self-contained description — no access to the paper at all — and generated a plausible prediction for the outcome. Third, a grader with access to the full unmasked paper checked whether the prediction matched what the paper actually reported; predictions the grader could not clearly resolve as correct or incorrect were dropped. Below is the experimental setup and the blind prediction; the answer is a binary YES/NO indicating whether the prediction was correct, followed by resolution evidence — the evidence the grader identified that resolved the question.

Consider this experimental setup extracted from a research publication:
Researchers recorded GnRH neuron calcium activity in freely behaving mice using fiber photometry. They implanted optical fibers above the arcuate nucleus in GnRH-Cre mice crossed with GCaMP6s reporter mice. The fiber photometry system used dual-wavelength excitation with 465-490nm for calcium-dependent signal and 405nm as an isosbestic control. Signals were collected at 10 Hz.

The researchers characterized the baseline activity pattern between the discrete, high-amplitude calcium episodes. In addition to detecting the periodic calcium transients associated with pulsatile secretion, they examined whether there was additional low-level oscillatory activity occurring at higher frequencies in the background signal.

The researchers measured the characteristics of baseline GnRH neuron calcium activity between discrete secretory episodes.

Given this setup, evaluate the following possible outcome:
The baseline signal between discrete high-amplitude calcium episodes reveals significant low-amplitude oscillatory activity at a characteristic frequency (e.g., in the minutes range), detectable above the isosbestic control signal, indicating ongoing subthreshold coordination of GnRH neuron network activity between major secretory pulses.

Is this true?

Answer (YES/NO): YES